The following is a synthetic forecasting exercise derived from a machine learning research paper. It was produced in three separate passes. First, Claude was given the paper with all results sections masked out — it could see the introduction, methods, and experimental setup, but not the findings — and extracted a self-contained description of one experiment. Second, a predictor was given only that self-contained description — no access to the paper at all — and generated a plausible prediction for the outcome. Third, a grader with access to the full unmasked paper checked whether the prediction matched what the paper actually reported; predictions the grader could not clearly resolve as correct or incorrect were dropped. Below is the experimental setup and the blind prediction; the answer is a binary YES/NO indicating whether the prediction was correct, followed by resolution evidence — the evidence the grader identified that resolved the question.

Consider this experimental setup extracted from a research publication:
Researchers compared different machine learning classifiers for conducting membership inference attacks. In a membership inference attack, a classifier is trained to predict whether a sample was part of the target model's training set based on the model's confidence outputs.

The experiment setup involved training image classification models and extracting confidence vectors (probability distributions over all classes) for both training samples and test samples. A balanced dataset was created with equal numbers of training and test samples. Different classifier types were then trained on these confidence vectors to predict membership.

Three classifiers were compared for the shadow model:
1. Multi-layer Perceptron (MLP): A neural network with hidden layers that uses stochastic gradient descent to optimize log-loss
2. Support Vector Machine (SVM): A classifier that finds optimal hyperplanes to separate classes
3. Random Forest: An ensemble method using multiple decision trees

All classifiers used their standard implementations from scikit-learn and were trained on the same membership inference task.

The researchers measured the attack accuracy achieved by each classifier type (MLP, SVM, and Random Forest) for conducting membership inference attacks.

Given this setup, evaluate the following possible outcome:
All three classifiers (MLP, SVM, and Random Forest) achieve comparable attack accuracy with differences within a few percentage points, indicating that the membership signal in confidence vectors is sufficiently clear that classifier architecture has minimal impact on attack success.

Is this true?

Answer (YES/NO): NO